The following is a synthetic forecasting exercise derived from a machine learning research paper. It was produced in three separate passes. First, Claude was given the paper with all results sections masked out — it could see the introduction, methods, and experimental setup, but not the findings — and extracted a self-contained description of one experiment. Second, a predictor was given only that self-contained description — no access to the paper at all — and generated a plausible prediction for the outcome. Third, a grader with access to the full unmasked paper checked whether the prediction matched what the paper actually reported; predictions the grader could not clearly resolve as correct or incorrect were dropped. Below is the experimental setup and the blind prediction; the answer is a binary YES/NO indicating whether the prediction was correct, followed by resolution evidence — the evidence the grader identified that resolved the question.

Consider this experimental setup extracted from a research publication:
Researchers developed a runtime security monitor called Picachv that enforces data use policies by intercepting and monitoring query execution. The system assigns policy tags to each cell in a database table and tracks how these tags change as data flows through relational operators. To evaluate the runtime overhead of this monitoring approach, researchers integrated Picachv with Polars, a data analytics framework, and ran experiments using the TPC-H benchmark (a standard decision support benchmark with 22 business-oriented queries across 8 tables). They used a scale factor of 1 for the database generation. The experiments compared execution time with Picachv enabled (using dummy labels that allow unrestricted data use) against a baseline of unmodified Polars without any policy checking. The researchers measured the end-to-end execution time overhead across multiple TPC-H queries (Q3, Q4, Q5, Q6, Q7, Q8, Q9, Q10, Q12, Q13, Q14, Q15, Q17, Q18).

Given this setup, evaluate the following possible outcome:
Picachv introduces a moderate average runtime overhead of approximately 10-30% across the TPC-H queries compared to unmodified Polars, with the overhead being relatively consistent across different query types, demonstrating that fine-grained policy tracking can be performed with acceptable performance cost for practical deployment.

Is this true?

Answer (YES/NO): NO